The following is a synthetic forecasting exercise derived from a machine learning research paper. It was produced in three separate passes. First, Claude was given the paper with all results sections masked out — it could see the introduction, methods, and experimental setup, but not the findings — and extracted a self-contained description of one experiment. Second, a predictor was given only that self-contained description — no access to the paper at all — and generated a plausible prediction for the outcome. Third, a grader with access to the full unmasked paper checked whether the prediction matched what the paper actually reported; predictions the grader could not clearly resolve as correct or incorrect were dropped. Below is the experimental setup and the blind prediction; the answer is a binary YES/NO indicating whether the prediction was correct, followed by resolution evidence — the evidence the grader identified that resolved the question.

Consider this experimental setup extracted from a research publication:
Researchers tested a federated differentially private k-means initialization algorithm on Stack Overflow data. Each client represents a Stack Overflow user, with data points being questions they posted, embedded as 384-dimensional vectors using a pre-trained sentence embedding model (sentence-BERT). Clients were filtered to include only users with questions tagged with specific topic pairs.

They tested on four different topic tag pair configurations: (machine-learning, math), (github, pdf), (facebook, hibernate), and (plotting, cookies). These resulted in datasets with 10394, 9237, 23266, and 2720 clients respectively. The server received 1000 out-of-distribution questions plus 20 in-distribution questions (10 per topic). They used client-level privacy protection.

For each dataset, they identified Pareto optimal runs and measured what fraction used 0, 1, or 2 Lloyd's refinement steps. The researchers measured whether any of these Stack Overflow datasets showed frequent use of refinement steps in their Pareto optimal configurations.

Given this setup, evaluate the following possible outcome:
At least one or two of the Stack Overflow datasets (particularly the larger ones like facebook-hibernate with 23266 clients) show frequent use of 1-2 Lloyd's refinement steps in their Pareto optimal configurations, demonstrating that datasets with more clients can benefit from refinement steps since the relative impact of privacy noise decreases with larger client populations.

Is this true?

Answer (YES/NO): NO